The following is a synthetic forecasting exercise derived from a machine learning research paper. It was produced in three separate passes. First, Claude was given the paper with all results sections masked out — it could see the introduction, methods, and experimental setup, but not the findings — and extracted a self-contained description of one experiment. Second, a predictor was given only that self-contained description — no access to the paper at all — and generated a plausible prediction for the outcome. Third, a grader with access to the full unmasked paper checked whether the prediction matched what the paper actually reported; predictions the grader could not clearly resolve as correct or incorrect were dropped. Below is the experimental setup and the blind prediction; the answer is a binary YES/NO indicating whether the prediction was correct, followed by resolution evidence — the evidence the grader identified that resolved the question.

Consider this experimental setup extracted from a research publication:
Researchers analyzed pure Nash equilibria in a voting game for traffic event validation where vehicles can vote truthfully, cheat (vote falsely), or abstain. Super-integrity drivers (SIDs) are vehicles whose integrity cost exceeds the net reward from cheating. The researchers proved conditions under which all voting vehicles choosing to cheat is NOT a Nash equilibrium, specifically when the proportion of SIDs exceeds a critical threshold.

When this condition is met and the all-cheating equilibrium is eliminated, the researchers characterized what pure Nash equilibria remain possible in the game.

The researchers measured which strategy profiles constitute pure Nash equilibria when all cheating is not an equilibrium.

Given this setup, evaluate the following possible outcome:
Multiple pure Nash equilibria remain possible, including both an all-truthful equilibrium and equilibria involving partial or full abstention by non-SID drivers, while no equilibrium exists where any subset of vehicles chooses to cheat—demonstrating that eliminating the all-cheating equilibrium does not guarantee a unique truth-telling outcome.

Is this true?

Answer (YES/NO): NO